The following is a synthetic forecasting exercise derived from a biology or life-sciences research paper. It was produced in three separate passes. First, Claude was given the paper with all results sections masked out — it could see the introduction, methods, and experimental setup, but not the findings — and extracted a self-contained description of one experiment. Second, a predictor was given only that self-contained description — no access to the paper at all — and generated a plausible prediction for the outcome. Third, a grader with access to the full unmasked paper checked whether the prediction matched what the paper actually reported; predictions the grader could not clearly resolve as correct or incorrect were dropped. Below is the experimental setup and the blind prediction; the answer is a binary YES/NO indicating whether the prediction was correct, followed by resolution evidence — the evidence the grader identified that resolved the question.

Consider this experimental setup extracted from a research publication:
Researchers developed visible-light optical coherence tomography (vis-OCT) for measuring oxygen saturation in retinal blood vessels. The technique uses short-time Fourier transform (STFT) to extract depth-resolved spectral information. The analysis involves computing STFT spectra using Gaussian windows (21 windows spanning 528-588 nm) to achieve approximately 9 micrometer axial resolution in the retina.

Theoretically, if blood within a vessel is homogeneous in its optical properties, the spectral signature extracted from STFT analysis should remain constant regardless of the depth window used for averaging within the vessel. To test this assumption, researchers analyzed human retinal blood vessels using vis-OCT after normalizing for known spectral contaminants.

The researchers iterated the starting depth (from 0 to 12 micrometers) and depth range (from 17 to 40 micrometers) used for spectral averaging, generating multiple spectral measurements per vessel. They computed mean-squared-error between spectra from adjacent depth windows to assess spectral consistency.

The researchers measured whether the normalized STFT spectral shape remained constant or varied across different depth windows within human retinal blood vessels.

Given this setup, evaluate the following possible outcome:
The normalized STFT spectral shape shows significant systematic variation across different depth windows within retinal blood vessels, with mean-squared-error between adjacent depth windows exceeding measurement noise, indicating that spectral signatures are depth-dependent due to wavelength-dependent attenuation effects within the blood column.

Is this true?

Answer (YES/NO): NO